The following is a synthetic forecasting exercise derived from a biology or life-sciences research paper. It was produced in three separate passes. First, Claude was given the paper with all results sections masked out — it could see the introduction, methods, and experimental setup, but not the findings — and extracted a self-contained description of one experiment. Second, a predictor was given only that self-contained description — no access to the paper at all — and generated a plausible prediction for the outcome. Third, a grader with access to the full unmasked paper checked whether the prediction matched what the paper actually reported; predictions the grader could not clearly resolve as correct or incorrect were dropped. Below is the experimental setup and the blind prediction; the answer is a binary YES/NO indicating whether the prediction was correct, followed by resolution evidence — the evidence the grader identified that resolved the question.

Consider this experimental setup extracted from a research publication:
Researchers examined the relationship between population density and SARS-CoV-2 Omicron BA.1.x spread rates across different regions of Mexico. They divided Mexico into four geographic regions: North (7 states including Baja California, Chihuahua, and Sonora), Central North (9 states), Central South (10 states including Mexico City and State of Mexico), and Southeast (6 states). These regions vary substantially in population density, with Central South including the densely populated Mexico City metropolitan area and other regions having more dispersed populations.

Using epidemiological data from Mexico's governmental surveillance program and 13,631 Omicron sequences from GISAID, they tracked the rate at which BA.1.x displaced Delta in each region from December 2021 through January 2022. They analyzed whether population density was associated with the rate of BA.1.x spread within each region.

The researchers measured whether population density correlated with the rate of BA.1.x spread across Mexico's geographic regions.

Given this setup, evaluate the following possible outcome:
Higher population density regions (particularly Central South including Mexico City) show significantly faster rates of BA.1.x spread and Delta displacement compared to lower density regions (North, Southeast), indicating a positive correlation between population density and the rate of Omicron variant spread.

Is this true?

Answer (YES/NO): NO